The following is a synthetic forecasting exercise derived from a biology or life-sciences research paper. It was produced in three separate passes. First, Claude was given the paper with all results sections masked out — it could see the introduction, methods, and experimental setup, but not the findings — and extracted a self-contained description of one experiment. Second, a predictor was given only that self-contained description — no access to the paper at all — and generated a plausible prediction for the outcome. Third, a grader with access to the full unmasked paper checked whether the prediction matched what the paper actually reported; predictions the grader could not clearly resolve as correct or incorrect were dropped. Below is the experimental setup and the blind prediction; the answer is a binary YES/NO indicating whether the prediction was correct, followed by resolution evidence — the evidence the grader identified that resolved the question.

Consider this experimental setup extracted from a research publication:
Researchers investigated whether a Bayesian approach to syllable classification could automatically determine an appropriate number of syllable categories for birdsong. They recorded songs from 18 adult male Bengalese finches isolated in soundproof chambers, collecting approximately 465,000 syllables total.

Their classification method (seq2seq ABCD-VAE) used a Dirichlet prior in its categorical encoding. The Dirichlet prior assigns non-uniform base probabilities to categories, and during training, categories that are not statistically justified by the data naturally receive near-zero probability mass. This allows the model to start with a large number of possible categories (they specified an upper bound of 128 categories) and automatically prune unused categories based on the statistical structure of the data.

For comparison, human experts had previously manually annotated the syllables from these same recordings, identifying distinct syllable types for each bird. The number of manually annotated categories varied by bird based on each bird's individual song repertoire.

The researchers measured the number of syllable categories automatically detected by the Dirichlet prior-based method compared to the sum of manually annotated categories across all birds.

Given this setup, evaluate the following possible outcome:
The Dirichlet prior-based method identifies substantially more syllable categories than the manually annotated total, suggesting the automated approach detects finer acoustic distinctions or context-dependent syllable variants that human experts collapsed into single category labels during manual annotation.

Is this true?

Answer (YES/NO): NO